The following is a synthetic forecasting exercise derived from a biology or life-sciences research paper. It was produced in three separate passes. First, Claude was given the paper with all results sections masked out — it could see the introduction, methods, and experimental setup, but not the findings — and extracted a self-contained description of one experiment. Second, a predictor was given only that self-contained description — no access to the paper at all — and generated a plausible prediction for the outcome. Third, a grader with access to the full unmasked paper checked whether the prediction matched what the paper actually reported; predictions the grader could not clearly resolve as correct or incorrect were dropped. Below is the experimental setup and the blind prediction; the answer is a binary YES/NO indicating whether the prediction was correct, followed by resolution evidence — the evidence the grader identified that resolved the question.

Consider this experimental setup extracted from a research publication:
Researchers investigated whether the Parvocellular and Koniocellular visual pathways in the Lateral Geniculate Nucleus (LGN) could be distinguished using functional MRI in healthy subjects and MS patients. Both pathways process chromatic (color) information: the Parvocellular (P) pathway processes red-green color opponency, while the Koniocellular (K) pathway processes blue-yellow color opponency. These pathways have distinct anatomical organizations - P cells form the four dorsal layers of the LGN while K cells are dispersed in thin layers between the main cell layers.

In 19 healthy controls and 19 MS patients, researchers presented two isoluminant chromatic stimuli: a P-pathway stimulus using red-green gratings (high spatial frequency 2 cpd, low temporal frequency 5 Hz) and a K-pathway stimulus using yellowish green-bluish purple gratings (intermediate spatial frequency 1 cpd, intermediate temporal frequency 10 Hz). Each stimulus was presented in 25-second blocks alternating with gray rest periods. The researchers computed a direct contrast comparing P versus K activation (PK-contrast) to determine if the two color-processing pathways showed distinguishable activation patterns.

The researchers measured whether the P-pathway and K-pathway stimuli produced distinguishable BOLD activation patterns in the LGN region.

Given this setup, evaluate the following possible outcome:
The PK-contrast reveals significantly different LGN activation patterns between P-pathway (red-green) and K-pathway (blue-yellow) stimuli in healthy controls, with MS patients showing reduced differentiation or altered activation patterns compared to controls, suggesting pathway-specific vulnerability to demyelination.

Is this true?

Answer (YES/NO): NO